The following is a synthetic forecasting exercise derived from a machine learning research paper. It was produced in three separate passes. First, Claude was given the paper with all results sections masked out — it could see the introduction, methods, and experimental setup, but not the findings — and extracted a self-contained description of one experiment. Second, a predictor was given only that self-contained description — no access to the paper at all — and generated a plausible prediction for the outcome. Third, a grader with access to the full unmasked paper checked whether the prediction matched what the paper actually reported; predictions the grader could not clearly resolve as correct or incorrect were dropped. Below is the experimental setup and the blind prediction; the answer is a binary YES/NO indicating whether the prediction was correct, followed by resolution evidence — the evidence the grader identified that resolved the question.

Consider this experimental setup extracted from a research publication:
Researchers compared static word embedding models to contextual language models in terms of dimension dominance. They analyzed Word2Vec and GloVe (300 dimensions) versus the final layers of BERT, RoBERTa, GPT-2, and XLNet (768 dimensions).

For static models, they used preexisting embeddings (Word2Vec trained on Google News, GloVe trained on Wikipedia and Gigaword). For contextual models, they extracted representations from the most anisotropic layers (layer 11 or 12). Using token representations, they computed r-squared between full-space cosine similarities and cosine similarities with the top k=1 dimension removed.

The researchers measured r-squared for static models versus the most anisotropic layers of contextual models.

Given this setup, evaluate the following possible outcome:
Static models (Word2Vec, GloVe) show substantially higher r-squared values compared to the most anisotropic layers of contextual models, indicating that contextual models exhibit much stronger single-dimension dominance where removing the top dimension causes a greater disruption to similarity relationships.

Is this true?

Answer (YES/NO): YES